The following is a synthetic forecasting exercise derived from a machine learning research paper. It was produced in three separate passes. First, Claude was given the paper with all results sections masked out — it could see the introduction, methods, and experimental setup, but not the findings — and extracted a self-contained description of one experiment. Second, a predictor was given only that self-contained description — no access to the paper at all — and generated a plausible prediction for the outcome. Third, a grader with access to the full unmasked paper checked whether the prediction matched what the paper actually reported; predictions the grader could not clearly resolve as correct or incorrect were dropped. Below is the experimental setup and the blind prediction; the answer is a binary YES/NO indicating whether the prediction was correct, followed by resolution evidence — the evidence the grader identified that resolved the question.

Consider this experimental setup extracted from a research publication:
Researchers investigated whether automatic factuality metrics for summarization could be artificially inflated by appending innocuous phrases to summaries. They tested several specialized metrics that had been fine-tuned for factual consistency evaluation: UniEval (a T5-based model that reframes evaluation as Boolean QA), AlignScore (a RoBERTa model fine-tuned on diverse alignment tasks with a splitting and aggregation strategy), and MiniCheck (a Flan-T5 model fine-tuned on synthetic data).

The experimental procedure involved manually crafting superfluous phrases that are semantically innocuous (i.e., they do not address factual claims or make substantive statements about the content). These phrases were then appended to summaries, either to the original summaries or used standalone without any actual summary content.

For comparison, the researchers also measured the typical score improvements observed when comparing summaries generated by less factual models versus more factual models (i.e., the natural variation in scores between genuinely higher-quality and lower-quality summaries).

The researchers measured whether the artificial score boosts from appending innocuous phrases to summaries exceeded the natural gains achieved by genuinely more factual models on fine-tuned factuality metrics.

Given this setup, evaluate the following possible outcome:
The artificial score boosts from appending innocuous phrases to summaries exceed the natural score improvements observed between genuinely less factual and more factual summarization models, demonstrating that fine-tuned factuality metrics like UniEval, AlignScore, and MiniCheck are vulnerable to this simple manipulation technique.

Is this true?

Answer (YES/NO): YES